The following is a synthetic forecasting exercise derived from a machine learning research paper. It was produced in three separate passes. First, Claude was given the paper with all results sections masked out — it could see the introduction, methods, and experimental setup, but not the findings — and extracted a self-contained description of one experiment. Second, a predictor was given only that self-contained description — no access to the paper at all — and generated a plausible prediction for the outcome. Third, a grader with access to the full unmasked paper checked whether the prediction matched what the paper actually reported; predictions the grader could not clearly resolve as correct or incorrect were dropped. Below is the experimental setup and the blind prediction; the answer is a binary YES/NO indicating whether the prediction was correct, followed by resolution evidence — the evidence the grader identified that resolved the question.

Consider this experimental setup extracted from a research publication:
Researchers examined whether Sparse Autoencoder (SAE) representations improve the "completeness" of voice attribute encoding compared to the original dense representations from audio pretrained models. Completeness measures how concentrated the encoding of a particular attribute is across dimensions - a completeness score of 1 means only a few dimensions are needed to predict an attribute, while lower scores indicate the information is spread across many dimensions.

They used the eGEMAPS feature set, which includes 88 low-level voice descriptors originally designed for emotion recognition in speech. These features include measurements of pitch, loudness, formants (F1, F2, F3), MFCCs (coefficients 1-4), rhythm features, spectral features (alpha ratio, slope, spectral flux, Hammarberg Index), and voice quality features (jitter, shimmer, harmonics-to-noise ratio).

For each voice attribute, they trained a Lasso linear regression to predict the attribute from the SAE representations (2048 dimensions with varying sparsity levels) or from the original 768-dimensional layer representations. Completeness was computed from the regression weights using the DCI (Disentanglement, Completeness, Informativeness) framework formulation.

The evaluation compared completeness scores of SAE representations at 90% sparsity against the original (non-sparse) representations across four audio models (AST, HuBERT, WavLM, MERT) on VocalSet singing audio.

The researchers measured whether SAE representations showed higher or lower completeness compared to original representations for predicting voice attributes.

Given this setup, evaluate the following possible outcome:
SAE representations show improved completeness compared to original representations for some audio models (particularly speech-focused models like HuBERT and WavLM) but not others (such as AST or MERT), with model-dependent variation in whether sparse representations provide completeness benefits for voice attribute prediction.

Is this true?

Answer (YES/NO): NO